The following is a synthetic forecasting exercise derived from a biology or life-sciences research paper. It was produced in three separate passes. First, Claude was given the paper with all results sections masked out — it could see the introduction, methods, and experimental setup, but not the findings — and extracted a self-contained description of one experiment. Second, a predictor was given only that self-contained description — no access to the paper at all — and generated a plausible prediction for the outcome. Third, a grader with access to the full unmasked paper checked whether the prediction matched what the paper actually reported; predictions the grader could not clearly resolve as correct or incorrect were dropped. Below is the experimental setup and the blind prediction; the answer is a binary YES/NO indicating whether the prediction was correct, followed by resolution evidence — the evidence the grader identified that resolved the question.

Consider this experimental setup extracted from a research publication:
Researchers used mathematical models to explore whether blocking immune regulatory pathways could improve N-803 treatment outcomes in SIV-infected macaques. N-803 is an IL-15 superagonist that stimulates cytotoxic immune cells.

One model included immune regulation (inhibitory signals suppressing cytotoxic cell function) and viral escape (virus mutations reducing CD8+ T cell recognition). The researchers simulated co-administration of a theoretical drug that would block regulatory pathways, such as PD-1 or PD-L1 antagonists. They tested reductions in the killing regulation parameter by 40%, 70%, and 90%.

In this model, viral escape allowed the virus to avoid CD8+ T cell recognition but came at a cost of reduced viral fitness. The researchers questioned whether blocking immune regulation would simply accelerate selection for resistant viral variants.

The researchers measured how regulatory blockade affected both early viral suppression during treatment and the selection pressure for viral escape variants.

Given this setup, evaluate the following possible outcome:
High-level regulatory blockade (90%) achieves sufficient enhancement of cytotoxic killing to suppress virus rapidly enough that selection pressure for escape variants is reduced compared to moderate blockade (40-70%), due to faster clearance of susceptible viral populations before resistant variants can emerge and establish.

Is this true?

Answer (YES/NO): NO